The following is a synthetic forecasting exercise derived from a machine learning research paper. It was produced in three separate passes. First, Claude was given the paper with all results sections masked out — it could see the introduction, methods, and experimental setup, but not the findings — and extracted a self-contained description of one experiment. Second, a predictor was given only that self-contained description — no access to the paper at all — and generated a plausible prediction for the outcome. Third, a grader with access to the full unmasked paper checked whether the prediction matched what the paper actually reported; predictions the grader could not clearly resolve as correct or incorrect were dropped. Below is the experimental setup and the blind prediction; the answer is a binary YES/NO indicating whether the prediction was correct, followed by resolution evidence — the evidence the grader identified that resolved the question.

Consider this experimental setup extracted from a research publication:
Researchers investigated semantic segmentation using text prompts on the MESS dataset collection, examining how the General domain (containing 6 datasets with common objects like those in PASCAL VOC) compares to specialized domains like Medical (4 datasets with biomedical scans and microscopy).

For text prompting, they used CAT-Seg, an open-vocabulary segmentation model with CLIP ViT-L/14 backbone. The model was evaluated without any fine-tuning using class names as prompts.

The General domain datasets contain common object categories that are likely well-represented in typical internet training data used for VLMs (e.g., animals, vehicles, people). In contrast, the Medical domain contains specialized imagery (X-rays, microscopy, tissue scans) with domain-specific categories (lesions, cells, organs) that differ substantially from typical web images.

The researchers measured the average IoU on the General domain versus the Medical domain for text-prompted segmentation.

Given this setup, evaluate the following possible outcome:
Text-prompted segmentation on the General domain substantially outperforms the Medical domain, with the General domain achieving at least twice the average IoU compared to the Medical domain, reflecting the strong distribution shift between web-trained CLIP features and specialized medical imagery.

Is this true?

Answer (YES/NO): NO